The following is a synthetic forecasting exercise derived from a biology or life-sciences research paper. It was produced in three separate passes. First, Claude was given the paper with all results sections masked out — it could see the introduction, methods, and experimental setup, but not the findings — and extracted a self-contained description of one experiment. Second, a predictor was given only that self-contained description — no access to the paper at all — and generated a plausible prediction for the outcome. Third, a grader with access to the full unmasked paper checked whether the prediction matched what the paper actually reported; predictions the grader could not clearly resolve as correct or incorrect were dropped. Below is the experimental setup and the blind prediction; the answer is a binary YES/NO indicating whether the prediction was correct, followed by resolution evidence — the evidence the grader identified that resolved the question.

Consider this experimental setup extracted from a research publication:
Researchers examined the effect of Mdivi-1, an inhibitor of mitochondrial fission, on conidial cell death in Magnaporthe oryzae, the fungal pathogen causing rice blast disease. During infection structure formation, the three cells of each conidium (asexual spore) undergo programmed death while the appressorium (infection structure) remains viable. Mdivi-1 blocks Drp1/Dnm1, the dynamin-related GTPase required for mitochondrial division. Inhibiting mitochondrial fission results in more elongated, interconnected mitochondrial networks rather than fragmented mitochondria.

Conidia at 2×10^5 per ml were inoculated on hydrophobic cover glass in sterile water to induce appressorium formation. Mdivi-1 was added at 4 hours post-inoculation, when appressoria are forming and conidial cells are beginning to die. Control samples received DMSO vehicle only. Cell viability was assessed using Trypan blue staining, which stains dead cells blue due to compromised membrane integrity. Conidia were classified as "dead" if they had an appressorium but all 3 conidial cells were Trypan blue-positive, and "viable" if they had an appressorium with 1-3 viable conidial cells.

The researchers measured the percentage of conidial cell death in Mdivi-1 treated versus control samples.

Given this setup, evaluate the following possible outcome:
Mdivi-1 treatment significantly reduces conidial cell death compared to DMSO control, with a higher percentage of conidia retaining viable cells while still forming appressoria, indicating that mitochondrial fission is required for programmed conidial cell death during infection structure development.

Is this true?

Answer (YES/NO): YES